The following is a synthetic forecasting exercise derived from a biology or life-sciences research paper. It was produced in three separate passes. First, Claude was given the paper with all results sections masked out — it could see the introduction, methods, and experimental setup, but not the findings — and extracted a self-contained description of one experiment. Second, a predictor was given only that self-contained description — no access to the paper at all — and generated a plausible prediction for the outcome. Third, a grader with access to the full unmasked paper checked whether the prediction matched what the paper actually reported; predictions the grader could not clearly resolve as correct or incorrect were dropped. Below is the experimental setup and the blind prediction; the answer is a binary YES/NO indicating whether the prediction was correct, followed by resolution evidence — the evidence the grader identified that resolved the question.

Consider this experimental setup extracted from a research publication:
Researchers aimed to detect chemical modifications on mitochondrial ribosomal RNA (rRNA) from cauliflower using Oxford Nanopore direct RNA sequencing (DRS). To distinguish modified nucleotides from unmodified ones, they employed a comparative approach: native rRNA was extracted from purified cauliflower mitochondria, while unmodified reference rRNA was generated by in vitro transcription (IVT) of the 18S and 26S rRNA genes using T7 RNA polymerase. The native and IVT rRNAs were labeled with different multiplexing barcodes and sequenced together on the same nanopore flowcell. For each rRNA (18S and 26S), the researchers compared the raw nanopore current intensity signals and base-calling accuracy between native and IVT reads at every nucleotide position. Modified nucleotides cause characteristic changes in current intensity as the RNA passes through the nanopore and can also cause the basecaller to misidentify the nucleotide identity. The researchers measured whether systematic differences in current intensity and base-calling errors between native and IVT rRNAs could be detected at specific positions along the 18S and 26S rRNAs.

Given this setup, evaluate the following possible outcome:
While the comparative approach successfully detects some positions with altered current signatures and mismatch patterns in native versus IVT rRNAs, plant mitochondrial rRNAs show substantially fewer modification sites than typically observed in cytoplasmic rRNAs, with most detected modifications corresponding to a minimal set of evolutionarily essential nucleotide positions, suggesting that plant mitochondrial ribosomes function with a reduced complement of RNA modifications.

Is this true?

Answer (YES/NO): NO